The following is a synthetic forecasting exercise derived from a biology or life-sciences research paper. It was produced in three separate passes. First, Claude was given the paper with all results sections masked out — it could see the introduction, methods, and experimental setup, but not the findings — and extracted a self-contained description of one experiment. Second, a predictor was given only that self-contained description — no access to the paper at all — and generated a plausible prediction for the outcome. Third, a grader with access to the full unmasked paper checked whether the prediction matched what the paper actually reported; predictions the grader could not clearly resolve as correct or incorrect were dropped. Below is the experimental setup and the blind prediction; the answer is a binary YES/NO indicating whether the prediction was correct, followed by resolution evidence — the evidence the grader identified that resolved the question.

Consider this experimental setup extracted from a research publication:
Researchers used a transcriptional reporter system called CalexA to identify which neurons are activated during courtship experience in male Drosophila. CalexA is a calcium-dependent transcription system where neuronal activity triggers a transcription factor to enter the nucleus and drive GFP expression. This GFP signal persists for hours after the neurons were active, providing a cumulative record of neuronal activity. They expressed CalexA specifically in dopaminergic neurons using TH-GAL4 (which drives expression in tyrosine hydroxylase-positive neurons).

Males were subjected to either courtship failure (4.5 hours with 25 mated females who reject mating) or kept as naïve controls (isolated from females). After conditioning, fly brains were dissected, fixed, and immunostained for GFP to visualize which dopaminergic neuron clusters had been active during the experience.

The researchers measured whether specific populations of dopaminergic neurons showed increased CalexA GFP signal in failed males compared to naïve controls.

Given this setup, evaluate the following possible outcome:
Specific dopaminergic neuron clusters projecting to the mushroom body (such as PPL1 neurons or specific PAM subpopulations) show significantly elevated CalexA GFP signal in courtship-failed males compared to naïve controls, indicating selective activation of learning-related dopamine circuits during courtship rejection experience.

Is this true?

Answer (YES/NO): NO